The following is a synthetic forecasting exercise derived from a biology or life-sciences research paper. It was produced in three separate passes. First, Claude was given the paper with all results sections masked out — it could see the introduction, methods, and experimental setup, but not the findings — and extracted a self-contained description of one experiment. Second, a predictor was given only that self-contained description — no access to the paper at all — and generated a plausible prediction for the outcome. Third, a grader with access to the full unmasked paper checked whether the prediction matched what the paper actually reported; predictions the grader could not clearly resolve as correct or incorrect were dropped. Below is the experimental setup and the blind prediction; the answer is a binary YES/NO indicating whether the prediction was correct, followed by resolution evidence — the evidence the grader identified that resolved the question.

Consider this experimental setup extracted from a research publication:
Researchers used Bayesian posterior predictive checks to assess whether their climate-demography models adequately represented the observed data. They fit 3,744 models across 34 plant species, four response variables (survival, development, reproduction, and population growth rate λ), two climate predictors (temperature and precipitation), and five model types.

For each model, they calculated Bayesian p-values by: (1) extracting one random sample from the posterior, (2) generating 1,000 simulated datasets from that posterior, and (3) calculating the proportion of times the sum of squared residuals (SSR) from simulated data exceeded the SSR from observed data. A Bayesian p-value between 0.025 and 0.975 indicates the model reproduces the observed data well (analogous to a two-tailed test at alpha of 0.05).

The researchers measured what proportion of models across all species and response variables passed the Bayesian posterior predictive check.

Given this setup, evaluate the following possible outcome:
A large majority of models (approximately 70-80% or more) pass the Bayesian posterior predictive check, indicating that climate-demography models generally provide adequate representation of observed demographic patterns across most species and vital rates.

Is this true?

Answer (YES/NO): YES